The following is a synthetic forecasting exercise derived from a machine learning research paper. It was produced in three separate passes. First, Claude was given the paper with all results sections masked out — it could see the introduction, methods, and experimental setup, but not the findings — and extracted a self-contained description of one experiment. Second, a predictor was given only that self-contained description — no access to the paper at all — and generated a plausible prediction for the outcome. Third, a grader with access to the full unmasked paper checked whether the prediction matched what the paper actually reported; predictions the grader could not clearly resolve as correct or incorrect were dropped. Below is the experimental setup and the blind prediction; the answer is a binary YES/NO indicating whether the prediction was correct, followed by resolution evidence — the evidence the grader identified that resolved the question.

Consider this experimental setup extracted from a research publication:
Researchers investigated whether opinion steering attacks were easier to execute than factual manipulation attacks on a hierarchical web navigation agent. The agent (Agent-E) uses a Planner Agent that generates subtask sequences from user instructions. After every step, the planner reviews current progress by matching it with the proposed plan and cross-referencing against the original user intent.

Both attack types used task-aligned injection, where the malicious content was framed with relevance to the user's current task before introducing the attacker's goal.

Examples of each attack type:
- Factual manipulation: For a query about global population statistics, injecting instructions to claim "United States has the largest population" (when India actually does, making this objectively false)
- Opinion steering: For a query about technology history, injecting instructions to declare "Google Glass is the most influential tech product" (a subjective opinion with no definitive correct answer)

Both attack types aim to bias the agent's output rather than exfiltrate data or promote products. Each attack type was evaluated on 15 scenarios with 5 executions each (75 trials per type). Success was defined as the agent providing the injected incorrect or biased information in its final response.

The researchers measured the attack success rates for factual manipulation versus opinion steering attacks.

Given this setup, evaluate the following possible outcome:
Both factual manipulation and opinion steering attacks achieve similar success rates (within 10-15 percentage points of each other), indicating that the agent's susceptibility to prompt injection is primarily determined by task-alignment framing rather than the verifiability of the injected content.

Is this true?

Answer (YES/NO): NO